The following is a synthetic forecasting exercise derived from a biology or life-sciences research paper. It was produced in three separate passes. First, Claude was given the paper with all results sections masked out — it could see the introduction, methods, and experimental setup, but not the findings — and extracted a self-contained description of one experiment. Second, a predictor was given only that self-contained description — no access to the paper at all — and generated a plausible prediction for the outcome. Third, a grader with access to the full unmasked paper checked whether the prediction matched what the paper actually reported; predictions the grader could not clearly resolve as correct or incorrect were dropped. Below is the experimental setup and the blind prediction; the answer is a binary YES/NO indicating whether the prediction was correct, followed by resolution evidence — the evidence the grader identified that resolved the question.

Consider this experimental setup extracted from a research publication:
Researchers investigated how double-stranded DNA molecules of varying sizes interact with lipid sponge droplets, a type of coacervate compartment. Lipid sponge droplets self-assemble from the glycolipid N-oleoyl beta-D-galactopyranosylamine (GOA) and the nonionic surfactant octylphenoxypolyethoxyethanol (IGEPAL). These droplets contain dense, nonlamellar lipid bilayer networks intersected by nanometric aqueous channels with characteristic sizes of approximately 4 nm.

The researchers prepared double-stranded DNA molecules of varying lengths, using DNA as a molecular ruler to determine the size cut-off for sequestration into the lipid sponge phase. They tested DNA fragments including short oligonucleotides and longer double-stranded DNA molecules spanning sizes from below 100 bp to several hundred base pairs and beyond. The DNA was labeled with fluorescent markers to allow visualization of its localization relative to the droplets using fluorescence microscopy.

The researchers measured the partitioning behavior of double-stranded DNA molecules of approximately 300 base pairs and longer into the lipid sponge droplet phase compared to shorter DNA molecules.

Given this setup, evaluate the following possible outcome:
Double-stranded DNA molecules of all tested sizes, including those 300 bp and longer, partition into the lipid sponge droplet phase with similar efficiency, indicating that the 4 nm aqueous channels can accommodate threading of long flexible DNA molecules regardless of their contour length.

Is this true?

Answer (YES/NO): NO